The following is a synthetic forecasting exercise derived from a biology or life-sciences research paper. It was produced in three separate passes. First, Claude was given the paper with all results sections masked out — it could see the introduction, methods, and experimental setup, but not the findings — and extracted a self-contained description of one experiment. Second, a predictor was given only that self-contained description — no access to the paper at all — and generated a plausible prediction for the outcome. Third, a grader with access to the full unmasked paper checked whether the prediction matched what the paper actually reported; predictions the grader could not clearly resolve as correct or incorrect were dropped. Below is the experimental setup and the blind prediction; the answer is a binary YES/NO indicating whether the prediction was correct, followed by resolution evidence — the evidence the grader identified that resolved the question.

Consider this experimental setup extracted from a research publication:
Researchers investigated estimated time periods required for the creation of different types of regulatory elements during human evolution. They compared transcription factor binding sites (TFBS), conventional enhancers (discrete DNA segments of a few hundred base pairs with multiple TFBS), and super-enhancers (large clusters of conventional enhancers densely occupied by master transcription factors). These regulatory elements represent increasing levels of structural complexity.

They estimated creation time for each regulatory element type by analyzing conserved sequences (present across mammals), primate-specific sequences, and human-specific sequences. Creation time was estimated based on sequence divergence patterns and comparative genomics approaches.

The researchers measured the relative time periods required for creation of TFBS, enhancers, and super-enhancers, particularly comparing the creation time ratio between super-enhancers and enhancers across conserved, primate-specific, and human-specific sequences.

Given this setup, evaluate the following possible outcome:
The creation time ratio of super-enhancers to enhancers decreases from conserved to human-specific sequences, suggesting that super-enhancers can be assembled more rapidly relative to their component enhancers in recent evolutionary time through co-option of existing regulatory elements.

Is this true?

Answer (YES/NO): NO